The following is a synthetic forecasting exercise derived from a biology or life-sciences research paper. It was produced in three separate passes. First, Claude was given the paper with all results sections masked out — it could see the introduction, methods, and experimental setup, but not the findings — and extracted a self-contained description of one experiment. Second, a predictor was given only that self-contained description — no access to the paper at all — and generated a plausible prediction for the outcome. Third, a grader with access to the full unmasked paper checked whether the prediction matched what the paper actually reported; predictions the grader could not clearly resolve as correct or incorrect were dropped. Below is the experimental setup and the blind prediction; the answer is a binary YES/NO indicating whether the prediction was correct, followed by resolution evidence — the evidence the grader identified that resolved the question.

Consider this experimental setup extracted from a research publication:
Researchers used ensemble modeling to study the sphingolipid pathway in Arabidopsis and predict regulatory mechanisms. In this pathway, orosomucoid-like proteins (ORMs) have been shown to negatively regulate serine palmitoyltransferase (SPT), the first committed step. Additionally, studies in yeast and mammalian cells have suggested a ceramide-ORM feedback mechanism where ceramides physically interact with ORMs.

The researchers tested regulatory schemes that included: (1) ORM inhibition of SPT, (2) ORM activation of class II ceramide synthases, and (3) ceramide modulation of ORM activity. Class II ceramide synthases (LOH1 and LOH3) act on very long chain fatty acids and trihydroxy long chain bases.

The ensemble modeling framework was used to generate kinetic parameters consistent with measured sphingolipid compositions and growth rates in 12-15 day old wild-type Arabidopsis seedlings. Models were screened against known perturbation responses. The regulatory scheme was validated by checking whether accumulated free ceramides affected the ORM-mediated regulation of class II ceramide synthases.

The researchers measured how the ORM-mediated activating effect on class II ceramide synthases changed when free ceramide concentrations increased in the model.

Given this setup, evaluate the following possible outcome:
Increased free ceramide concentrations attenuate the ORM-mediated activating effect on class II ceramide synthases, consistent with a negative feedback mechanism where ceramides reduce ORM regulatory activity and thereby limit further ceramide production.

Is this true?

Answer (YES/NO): YES